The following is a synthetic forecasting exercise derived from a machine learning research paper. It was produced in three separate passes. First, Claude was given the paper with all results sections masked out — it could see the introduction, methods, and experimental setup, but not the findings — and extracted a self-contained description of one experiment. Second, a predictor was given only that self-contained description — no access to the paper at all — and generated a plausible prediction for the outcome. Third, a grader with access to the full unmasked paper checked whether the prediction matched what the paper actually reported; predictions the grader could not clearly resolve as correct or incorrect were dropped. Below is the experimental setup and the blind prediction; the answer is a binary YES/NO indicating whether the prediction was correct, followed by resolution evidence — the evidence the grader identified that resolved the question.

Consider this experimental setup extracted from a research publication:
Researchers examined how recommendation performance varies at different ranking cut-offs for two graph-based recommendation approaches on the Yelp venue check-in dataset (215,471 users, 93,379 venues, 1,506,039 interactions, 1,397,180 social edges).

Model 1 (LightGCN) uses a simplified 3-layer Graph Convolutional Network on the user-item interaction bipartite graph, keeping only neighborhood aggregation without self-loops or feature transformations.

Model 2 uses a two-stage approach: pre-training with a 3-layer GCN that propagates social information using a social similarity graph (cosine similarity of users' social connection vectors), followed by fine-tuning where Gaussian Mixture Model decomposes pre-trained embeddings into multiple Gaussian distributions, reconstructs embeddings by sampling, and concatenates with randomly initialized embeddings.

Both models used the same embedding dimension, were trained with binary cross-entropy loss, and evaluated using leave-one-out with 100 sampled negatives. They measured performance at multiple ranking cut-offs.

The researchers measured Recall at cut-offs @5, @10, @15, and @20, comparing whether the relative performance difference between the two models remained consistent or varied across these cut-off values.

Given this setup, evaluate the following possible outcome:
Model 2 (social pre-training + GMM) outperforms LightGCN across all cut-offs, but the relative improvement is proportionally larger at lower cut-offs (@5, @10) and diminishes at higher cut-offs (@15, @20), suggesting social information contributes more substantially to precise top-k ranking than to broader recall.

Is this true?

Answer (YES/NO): NO